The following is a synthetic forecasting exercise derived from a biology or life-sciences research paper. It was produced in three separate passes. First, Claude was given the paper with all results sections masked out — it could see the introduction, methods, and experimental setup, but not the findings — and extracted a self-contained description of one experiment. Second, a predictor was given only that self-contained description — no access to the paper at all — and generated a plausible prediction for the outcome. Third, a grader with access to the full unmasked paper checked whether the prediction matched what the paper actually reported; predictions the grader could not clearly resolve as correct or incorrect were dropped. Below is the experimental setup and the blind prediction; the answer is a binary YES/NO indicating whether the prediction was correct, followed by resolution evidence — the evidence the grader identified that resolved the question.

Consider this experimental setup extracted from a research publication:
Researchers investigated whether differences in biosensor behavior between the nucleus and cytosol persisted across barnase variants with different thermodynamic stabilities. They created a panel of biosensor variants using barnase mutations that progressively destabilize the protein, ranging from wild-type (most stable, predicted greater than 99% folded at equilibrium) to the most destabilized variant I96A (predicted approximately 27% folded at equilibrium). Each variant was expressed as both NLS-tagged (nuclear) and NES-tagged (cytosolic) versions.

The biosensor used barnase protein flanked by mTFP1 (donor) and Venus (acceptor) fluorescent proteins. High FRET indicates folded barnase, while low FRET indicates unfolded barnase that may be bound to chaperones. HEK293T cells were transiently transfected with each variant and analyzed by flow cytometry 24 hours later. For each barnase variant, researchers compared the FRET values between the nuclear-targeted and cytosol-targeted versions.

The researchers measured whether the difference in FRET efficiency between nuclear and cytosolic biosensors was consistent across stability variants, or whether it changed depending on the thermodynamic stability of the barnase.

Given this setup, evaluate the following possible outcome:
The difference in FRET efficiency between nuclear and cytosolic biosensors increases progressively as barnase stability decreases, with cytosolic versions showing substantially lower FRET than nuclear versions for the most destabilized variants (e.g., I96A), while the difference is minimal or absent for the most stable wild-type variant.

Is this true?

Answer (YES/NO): NO